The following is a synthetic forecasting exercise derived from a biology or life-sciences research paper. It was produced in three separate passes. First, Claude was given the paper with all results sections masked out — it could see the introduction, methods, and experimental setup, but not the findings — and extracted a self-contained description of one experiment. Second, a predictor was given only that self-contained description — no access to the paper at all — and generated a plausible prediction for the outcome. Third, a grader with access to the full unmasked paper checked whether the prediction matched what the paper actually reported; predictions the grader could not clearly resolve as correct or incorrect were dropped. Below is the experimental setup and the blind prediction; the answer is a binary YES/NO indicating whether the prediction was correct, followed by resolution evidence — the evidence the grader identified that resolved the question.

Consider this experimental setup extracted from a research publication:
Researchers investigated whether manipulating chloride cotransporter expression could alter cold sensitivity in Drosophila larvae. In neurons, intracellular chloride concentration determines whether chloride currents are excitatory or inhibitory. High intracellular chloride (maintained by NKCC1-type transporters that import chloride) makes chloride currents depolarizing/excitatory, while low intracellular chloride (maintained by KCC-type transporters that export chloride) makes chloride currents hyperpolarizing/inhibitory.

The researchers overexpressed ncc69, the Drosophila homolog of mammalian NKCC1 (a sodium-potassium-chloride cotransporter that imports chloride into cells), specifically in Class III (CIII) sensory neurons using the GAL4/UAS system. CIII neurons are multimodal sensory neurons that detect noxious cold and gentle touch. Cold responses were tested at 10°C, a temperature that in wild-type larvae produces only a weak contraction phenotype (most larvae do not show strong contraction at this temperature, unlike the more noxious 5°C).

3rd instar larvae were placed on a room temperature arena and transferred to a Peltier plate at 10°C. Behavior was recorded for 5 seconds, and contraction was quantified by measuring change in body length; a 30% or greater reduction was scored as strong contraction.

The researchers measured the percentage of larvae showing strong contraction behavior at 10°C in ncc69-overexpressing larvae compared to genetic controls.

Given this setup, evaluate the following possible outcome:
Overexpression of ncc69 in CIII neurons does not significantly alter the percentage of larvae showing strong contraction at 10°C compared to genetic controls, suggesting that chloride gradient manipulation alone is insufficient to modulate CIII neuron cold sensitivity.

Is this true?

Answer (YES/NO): NO